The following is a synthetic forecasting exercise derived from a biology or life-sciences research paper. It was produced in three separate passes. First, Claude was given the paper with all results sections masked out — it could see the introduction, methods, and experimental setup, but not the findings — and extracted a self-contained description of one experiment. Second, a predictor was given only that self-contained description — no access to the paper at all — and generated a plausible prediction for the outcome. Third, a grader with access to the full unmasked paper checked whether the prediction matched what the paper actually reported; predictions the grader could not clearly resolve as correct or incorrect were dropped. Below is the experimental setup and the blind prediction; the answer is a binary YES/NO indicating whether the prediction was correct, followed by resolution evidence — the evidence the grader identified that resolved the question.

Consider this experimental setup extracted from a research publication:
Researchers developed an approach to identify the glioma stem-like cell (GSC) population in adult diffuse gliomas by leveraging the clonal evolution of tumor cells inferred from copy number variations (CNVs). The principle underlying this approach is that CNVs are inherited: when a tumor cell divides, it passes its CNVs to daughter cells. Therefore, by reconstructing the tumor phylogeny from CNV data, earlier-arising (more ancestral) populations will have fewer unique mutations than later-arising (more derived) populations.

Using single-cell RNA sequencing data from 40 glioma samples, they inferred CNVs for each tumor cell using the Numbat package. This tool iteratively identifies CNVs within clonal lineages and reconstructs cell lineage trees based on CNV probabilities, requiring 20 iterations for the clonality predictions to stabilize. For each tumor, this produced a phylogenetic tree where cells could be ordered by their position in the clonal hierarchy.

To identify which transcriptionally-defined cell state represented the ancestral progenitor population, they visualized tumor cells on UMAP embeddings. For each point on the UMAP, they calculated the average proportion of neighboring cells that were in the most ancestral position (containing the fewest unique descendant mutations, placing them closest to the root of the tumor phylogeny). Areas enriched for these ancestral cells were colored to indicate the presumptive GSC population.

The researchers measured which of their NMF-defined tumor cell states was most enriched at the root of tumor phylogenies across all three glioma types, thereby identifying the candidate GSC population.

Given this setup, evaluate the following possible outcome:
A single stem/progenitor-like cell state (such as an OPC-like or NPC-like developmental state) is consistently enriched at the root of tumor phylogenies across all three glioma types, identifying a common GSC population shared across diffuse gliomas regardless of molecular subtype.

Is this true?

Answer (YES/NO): NO